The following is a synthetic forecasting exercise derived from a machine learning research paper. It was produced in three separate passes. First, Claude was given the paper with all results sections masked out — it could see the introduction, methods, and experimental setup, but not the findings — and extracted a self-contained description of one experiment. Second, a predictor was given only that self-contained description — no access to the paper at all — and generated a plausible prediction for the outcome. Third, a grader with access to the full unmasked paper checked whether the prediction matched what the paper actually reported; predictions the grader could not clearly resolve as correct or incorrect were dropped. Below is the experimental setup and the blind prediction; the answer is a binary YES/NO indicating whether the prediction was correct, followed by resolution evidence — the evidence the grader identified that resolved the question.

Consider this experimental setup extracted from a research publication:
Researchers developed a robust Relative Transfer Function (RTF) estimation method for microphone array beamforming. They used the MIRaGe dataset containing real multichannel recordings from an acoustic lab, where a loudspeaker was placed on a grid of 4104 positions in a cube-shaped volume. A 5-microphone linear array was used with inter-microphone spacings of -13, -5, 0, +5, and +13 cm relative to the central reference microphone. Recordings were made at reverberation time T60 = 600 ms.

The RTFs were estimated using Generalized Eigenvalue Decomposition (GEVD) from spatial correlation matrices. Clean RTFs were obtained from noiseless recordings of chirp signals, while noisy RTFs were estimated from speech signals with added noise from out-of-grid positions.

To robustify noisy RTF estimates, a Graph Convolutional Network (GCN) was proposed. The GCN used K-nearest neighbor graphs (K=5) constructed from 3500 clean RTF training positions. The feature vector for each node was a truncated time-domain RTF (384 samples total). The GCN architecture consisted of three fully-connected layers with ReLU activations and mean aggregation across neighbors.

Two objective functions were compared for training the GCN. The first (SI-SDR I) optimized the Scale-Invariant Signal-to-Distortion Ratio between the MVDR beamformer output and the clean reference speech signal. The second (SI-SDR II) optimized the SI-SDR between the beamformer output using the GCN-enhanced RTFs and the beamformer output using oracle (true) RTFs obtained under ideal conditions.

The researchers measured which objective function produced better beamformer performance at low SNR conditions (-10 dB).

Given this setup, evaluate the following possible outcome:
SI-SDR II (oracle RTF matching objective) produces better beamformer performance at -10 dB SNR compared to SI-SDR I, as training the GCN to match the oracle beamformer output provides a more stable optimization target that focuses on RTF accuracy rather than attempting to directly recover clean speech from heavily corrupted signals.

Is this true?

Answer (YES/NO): NO